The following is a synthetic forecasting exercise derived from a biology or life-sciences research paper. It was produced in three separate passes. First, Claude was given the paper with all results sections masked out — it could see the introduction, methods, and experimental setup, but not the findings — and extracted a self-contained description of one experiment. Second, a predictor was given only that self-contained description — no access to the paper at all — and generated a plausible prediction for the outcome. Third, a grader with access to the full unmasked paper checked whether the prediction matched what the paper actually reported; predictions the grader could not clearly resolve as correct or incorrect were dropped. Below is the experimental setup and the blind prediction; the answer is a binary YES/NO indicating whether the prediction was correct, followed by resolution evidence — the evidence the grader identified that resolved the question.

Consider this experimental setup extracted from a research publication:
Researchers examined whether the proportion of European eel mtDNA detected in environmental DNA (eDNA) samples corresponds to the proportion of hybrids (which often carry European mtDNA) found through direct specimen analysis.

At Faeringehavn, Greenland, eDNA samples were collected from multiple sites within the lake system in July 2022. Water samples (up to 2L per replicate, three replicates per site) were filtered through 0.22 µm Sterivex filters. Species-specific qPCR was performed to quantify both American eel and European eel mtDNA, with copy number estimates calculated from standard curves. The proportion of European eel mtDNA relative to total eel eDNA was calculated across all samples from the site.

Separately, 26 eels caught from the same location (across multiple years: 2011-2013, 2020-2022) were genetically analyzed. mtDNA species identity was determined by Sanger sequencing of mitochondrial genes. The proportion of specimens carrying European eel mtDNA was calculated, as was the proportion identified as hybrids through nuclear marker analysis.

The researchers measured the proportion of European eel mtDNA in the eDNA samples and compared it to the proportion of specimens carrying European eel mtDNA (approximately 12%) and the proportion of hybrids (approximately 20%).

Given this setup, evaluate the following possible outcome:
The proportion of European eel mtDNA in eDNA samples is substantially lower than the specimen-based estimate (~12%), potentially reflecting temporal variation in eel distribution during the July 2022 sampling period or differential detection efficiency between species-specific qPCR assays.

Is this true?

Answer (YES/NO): NO